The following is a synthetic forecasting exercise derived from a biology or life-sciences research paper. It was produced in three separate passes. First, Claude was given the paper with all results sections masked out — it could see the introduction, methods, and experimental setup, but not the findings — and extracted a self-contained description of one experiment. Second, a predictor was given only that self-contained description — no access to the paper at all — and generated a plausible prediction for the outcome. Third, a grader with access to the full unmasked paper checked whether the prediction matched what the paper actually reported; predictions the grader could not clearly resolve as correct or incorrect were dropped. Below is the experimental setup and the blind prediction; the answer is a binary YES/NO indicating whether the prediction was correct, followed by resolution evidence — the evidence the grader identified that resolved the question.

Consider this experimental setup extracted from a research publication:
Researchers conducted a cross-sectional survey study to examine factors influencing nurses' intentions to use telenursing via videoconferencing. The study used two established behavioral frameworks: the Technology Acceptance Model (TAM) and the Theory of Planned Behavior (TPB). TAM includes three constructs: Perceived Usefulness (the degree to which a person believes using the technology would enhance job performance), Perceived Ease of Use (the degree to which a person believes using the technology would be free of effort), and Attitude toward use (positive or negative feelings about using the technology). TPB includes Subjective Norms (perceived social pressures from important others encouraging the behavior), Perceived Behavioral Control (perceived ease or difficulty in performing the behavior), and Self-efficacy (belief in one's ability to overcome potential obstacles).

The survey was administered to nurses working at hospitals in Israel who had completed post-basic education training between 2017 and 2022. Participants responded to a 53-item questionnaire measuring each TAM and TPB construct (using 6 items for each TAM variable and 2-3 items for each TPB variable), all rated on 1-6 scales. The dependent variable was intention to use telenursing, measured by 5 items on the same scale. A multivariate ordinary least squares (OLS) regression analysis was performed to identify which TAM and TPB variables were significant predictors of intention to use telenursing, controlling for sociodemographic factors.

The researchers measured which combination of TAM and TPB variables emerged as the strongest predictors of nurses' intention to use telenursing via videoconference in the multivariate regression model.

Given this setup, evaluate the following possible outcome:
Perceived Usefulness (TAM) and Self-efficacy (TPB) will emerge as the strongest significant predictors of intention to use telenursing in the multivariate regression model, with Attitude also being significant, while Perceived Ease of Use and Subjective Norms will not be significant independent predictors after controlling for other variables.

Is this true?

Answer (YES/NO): NO